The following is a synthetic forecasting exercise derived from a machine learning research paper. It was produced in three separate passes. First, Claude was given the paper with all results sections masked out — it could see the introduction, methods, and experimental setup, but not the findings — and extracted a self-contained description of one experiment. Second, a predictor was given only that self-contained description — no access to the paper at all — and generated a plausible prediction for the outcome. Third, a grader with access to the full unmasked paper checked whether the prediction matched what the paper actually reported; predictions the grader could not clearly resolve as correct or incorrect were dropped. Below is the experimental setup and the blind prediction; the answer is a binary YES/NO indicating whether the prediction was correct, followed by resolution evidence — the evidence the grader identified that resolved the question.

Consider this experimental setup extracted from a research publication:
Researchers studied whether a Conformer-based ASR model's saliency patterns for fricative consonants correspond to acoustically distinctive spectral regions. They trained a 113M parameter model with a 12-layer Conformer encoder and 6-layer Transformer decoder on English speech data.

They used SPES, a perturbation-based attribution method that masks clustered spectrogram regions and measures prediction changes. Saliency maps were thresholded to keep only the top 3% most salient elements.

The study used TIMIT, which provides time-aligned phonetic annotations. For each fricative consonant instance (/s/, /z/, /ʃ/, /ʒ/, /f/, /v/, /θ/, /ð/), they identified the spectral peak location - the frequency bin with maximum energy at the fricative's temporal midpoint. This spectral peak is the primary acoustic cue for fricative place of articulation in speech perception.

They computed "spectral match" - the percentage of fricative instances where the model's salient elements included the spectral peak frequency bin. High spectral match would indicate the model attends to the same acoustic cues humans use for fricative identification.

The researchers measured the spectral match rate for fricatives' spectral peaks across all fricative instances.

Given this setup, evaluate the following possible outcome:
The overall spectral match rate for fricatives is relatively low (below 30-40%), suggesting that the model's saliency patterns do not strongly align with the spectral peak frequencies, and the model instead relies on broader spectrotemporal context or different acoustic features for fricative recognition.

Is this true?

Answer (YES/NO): NO